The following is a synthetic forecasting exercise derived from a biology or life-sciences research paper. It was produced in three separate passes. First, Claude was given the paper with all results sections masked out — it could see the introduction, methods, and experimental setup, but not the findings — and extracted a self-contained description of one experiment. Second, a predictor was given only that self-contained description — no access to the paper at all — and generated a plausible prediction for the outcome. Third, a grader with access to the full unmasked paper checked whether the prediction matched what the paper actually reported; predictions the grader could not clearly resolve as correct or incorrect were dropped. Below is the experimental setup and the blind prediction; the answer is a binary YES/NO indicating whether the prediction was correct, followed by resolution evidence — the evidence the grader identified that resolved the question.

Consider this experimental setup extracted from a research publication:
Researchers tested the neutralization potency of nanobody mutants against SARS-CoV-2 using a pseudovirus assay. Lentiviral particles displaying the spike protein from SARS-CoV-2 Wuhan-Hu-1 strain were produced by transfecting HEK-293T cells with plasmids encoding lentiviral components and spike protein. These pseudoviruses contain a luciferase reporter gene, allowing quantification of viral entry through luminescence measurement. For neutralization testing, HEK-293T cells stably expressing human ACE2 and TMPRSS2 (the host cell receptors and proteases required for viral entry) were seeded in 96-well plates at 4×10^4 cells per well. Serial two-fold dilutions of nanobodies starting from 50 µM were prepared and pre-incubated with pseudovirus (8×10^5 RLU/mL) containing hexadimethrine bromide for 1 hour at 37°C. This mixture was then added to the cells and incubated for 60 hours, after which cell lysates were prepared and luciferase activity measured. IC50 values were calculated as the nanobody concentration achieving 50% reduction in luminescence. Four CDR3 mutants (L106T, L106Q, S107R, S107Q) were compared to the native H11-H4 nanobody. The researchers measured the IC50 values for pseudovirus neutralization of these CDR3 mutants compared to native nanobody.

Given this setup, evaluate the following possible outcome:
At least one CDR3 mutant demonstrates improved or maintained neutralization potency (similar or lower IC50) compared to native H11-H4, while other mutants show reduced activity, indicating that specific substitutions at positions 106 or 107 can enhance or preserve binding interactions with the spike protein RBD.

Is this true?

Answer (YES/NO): NO